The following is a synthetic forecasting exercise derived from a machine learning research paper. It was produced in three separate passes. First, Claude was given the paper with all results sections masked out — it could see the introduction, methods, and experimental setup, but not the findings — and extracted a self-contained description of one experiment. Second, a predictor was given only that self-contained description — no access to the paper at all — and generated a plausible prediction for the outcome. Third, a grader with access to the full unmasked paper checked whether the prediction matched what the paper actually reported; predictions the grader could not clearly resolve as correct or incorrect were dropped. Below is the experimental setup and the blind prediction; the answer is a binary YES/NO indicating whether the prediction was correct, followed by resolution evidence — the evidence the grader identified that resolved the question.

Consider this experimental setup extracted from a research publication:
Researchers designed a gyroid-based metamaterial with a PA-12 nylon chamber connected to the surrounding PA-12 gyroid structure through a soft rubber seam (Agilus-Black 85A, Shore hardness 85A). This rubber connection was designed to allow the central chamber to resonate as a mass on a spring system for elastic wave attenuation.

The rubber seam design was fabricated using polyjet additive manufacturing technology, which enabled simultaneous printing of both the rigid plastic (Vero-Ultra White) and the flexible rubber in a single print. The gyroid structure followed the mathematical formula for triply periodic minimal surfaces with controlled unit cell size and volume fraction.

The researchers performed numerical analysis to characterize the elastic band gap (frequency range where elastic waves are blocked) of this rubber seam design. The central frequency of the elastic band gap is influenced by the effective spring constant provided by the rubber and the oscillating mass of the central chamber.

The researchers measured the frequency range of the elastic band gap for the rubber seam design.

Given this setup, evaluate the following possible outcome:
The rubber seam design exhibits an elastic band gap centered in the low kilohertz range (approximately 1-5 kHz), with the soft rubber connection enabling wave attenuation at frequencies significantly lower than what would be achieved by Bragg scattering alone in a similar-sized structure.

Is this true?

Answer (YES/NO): NO